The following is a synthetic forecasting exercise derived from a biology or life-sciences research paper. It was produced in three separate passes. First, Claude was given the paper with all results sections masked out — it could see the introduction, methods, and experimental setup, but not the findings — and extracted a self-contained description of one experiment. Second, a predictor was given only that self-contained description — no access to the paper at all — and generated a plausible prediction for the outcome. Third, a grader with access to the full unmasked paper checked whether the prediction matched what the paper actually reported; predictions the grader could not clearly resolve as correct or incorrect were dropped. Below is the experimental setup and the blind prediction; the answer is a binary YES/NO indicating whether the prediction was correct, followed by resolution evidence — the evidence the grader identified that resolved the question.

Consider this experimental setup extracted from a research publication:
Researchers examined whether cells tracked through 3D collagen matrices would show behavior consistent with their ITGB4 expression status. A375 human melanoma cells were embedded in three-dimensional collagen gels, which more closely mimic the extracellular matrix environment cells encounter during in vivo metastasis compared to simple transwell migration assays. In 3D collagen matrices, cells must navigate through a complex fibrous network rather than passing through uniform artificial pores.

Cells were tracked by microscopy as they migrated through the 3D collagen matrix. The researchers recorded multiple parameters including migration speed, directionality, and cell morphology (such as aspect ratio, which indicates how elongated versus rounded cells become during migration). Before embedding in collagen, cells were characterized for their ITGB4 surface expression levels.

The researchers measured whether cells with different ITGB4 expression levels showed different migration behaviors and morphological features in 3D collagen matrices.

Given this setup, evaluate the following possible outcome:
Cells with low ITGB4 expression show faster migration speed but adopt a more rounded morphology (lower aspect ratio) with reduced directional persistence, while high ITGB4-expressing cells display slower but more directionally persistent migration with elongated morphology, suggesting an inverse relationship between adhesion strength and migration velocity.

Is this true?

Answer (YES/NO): NO